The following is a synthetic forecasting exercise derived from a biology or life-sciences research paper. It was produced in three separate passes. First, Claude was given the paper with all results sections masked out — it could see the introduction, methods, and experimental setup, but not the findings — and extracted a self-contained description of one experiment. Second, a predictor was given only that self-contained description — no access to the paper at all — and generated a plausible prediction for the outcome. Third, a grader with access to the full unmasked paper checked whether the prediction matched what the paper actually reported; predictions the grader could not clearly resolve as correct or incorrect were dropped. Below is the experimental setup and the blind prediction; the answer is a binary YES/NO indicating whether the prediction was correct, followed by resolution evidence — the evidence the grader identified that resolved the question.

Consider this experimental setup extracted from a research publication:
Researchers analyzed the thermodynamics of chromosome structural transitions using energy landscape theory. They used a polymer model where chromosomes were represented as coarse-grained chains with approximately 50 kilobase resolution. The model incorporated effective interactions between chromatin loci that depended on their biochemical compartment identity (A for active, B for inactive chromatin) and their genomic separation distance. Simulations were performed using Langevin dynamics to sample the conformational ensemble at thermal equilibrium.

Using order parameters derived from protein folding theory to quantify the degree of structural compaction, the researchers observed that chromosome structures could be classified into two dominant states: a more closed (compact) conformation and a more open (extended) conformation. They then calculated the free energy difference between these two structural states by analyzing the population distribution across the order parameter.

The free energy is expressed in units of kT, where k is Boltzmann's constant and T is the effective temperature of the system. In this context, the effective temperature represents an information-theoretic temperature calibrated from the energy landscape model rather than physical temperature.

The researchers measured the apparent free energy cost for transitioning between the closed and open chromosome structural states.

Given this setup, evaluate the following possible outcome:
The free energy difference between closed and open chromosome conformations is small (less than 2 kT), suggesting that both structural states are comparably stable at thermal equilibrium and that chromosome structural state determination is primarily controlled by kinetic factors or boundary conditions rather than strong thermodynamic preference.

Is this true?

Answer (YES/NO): NO